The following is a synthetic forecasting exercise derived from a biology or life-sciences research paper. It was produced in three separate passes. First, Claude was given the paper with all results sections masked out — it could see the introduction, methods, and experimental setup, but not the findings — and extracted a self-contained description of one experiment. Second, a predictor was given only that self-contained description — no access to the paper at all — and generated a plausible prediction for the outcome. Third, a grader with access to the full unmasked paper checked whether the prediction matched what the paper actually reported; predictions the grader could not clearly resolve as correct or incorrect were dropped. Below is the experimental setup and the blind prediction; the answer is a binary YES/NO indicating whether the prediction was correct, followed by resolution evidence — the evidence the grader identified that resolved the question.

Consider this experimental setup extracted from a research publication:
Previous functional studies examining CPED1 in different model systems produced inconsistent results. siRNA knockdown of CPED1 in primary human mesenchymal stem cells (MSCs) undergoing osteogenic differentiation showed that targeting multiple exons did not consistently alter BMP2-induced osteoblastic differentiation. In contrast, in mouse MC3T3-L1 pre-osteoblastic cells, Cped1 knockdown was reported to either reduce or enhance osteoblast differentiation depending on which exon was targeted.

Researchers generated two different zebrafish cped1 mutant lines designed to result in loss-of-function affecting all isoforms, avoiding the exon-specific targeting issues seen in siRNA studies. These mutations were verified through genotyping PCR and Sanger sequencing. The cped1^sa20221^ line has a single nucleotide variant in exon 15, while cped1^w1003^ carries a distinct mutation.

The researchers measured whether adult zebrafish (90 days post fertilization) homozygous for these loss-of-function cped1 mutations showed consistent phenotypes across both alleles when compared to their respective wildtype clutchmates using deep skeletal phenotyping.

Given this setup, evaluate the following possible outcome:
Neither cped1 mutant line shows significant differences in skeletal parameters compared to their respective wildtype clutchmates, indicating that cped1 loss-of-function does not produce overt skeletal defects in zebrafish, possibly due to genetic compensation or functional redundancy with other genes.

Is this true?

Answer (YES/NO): YES